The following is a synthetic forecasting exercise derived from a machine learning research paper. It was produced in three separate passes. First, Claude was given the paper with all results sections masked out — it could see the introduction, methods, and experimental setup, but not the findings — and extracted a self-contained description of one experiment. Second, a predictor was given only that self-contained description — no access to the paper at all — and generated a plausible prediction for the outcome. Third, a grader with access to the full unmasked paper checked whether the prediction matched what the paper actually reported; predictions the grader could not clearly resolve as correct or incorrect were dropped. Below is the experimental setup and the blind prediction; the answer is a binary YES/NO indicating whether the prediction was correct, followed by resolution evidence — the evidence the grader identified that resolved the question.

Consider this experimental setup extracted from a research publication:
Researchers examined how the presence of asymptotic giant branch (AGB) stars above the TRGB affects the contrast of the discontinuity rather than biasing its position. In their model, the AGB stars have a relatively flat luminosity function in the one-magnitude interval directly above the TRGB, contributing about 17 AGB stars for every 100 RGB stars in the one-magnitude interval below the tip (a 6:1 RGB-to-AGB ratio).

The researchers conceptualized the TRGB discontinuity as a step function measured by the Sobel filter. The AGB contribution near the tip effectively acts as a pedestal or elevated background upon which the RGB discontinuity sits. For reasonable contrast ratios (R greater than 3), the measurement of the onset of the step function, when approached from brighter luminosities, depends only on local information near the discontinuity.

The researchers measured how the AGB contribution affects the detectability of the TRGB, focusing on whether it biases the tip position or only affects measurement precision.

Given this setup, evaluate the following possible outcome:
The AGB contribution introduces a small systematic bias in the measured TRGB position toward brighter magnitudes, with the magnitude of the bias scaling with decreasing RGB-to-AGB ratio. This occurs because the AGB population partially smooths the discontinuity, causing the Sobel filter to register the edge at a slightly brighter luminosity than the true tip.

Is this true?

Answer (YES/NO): NO